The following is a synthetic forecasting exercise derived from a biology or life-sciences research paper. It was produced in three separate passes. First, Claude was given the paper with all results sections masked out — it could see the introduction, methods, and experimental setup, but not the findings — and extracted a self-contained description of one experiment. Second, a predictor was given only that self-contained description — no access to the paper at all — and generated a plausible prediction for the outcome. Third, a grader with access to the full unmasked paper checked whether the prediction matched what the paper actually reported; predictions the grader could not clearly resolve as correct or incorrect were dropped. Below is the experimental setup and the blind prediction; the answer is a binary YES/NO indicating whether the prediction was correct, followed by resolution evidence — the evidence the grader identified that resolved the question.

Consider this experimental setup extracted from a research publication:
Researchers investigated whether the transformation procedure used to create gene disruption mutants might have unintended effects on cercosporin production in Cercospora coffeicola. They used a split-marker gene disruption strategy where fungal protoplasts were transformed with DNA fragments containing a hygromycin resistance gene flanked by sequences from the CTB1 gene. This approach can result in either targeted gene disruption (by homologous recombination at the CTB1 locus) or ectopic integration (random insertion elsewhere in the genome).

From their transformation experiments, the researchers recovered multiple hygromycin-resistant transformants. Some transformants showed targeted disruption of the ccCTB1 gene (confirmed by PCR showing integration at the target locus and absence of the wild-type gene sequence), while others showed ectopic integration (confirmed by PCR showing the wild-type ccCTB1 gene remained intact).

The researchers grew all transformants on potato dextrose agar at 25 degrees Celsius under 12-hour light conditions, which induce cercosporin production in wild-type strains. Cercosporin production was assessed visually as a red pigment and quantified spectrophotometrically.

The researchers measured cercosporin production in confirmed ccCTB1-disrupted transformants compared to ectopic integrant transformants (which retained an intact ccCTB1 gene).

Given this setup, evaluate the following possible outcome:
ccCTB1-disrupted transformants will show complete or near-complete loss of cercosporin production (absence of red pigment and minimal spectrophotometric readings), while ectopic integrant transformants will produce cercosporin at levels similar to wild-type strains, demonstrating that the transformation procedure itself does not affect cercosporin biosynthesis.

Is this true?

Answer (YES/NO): YES